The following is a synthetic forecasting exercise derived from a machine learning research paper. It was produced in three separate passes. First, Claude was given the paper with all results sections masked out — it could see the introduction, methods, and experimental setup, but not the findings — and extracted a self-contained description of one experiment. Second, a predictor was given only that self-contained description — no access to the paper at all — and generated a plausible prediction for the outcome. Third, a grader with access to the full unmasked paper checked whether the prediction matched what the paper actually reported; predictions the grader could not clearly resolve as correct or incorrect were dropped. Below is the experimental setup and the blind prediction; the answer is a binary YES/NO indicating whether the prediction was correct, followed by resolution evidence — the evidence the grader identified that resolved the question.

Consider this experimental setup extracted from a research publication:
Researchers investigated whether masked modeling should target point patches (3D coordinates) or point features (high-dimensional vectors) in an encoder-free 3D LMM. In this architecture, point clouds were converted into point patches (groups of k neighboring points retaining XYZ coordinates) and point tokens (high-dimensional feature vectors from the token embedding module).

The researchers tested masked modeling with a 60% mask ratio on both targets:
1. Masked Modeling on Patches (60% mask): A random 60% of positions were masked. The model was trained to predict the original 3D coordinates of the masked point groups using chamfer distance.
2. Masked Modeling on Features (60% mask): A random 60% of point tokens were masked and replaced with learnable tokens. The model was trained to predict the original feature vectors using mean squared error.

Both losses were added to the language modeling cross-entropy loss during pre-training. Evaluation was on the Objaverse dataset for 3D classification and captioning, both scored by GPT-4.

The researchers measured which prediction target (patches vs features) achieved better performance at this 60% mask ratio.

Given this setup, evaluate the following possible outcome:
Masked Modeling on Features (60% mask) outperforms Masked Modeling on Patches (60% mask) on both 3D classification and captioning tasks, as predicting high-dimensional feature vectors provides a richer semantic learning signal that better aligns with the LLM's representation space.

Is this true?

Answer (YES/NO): YES